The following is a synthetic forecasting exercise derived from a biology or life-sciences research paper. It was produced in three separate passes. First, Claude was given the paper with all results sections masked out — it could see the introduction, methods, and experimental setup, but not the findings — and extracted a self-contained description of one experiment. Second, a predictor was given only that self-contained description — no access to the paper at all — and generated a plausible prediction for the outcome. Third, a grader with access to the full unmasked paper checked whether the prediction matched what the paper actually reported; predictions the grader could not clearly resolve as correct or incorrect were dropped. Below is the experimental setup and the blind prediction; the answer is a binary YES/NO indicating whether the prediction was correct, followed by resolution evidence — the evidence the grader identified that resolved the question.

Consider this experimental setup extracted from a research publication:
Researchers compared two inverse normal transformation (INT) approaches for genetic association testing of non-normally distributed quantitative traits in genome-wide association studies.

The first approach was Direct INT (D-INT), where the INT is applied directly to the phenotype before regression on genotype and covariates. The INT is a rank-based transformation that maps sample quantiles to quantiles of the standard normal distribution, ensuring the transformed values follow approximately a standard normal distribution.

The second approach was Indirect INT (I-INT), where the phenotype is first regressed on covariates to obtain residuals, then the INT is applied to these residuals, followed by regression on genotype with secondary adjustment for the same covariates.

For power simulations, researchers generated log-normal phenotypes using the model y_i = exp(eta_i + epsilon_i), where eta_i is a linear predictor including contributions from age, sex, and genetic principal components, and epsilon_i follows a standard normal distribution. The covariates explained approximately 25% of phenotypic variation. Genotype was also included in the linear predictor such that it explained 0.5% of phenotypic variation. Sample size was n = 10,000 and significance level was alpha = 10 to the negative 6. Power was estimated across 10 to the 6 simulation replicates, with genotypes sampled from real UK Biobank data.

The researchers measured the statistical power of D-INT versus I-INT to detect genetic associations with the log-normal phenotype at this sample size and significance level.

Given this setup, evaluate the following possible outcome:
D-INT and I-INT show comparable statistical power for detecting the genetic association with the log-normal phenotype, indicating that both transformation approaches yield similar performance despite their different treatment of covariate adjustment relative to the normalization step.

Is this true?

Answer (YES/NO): NO